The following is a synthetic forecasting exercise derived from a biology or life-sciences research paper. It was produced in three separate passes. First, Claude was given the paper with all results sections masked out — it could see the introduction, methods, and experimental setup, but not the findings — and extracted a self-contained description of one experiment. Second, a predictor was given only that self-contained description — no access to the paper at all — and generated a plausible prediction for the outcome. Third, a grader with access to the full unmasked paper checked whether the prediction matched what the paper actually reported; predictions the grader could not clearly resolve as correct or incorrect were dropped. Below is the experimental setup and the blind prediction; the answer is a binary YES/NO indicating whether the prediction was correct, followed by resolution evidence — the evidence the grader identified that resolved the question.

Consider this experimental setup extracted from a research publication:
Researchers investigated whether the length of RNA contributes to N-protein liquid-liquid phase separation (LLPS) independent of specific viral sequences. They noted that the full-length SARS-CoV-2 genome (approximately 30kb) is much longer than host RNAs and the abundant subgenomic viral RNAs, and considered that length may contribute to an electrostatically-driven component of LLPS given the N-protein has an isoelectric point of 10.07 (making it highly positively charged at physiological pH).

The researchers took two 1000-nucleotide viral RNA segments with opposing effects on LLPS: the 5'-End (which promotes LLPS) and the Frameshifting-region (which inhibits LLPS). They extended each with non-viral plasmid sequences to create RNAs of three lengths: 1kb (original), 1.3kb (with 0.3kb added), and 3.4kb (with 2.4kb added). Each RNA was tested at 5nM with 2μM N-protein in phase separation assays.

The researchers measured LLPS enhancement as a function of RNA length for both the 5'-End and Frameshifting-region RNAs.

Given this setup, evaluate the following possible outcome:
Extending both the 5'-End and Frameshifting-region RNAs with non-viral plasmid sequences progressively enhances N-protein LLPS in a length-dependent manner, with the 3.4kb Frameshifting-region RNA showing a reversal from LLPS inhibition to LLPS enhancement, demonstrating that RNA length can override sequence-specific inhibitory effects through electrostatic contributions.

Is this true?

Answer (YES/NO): NO